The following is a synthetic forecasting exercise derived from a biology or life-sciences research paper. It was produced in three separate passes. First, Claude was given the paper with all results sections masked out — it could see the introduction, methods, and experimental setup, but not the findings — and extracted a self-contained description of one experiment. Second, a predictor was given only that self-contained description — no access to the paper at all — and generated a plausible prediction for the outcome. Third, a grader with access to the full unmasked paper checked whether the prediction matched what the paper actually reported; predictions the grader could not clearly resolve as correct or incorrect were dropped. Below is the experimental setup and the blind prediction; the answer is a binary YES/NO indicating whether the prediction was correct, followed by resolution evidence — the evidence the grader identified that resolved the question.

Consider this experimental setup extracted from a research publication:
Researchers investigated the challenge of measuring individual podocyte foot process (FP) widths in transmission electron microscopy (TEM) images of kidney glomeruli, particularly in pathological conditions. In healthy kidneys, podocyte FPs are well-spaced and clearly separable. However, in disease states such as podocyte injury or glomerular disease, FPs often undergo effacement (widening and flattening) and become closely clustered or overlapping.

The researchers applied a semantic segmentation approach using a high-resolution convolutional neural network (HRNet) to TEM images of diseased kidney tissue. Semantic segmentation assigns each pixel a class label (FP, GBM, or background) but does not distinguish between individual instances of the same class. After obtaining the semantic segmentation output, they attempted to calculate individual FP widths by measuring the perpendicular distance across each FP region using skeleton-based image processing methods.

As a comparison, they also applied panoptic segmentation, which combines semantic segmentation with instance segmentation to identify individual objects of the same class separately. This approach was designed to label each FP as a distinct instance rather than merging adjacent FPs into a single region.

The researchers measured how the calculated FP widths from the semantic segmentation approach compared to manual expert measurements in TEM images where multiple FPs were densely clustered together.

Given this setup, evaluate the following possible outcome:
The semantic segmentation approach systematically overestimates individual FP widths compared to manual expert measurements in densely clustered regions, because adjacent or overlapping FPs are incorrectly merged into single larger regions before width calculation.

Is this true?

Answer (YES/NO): YES